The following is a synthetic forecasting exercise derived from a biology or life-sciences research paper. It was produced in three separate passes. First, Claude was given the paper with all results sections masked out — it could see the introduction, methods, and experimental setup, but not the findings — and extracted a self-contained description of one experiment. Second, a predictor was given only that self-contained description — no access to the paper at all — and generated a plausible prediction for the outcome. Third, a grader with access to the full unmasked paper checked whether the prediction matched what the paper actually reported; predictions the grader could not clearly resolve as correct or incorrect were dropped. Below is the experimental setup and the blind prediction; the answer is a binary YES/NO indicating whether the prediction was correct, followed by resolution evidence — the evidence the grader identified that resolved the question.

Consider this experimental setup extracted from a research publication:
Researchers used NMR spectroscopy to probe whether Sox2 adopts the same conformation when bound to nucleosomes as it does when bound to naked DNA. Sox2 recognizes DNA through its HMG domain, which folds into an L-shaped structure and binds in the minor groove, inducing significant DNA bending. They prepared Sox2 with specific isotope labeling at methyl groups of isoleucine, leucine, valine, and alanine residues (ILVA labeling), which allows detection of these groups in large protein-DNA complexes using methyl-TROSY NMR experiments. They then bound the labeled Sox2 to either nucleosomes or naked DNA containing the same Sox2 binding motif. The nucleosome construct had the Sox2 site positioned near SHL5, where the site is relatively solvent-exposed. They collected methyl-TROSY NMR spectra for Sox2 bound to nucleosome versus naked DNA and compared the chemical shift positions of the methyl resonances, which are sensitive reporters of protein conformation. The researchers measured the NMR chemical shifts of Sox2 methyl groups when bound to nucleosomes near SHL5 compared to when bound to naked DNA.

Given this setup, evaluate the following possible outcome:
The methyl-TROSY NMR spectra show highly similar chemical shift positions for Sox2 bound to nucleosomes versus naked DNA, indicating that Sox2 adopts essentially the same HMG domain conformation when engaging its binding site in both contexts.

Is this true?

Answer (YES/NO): YES